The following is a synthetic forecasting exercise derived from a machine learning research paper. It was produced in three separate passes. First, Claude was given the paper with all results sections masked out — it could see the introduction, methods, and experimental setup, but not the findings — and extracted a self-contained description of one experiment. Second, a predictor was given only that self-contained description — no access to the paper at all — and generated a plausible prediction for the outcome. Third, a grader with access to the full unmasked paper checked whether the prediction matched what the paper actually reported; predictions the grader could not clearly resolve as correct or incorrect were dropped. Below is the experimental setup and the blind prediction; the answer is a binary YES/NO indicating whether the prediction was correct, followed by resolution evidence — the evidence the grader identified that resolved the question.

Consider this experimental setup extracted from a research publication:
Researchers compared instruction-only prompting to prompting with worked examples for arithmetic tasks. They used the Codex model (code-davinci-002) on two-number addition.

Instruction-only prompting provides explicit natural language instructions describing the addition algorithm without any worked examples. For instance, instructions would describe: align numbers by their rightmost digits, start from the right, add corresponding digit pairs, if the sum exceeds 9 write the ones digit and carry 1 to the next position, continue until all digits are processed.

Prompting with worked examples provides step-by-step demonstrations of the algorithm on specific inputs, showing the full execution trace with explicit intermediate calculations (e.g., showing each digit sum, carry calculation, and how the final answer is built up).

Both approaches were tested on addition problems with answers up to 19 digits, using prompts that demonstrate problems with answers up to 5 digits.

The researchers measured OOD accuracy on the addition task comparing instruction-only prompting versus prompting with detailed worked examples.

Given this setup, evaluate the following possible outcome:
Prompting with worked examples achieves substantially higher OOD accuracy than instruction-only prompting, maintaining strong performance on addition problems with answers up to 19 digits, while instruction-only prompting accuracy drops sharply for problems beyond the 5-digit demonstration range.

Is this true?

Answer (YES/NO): YES